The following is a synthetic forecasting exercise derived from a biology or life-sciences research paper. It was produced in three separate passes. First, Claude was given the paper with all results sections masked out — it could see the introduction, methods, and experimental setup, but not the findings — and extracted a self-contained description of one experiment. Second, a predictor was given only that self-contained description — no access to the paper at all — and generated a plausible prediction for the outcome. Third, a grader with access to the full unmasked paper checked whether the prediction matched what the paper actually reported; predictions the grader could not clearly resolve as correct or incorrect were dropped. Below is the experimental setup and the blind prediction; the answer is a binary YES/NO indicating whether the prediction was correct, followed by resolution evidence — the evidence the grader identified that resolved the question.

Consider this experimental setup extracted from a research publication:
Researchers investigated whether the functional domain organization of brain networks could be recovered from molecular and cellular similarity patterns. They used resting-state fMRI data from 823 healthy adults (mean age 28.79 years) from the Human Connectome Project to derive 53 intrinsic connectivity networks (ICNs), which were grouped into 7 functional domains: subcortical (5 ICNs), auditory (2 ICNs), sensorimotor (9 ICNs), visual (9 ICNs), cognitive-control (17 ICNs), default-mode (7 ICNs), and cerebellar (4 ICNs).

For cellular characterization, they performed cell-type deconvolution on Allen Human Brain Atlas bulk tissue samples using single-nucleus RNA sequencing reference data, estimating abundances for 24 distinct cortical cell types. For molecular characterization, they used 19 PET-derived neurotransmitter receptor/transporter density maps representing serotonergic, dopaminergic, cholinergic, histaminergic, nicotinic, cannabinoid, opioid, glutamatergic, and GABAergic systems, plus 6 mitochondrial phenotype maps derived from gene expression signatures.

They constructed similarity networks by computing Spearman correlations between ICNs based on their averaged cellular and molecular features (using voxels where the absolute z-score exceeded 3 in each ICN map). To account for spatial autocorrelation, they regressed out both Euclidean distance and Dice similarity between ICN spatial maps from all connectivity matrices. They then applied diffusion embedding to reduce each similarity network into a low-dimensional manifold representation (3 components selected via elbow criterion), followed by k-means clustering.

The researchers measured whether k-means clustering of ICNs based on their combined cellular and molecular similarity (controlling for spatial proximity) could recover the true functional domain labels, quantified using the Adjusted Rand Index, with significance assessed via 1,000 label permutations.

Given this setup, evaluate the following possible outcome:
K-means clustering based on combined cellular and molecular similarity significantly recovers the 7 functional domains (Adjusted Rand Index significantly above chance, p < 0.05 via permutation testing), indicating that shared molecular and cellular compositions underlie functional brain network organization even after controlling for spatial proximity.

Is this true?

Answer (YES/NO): YES